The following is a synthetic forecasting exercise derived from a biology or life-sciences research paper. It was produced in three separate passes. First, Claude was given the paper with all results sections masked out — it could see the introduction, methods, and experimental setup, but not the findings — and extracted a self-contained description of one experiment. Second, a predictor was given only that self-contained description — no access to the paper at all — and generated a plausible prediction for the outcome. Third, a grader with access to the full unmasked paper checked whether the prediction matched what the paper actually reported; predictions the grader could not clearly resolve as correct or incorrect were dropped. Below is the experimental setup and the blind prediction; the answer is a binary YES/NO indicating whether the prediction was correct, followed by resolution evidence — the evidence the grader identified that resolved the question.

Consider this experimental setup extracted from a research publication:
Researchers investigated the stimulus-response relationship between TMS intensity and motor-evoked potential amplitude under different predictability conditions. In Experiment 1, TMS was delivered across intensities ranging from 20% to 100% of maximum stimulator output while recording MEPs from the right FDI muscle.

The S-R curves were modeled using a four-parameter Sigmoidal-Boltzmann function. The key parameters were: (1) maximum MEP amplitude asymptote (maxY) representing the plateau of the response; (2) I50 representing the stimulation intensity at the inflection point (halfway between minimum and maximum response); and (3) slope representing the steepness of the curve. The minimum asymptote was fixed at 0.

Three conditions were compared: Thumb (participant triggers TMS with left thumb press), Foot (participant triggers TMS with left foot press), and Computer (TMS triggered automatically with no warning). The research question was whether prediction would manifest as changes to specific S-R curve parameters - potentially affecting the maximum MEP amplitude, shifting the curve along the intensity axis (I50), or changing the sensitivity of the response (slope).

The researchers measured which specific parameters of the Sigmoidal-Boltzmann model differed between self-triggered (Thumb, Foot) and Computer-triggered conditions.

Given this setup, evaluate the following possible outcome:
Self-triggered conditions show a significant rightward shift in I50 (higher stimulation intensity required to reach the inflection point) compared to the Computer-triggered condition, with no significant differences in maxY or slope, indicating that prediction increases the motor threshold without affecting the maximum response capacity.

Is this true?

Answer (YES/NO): NO